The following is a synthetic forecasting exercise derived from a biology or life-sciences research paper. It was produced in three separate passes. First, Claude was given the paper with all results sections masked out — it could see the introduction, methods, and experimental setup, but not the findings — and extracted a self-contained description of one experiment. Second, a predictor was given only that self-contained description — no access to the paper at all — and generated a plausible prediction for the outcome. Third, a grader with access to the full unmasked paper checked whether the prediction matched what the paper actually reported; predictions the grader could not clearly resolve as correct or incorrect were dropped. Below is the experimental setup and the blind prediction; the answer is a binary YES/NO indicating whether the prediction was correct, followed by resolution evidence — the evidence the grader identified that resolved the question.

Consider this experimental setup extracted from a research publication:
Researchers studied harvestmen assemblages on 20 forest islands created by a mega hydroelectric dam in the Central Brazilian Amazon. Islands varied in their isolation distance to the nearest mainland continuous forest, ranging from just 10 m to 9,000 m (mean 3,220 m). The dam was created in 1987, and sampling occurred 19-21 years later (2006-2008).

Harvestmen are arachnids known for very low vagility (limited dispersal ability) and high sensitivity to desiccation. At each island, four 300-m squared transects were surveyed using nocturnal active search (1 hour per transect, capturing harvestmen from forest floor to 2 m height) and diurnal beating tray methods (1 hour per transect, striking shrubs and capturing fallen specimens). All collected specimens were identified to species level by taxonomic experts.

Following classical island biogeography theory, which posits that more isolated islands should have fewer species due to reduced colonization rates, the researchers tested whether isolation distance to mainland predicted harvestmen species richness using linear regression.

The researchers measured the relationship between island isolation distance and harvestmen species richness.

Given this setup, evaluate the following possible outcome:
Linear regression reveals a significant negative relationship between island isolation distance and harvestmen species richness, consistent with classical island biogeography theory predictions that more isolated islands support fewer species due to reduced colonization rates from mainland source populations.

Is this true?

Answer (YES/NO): NO